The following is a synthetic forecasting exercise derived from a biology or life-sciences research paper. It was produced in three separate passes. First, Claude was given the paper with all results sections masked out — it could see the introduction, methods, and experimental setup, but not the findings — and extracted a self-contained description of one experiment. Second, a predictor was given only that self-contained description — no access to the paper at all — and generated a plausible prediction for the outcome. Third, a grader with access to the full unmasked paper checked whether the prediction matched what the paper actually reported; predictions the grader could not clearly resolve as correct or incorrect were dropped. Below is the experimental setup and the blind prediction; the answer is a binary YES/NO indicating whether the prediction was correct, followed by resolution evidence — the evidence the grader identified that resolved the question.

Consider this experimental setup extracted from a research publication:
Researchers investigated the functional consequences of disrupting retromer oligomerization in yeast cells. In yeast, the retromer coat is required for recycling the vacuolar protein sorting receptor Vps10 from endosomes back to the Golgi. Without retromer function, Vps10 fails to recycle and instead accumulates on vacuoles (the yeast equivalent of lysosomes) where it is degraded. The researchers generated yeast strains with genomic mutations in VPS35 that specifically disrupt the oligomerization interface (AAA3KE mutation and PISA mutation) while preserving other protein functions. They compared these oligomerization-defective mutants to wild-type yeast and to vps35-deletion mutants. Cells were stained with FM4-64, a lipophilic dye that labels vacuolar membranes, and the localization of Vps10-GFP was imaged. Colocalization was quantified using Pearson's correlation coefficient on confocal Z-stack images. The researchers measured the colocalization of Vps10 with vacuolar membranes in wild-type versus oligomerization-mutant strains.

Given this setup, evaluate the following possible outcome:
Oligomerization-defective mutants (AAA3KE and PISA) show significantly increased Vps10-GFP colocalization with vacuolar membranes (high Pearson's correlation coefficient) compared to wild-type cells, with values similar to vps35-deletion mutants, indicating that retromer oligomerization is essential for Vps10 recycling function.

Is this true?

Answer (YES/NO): NO